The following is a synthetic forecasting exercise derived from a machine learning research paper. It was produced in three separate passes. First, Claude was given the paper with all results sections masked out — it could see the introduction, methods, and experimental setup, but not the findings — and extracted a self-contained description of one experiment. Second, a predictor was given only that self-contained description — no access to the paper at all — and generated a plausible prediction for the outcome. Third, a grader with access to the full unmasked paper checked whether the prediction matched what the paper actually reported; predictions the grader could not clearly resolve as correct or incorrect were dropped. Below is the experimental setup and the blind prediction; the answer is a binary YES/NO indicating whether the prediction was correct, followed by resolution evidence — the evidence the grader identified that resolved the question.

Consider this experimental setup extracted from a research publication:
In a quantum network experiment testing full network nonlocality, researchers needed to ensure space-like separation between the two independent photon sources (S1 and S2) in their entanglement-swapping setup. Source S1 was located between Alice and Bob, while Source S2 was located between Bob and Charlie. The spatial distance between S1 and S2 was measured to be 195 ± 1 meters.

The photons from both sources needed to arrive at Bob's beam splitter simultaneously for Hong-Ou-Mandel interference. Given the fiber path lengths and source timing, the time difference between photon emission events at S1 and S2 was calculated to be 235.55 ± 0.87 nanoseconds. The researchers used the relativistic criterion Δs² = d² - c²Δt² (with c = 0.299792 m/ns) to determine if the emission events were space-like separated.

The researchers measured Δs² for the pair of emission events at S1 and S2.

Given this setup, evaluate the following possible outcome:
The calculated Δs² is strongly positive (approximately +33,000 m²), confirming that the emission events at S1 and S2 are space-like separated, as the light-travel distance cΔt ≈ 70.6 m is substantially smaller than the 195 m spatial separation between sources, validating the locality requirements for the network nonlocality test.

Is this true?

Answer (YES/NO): YES